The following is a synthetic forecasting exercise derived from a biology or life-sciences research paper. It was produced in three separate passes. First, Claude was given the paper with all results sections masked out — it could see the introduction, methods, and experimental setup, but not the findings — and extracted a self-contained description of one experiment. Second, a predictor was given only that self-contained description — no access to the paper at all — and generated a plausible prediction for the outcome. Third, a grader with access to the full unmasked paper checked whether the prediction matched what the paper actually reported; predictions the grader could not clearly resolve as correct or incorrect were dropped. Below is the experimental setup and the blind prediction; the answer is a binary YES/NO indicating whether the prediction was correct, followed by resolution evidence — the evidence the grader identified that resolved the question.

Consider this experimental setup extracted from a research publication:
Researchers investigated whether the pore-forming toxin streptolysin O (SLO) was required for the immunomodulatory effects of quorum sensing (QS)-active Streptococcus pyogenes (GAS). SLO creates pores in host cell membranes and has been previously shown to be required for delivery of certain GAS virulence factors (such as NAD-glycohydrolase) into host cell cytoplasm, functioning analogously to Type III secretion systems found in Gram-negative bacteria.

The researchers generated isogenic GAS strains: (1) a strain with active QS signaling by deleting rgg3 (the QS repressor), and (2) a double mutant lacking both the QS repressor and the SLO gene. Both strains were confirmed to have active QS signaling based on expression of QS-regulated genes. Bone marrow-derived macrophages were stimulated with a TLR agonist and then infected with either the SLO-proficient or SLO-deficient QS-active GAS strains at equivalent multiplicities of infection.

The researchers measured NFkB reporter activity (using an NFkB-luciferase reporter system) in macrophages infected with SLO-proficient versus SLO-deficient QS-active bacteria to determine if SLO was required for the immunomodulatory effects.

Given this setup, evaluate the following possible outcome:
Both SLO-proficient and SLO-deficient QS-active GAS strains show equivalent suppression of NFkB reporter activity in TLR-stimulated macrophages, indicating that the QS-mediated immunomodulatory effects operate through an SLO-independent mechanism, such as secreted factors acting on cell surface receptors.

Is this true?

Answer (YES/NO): NO